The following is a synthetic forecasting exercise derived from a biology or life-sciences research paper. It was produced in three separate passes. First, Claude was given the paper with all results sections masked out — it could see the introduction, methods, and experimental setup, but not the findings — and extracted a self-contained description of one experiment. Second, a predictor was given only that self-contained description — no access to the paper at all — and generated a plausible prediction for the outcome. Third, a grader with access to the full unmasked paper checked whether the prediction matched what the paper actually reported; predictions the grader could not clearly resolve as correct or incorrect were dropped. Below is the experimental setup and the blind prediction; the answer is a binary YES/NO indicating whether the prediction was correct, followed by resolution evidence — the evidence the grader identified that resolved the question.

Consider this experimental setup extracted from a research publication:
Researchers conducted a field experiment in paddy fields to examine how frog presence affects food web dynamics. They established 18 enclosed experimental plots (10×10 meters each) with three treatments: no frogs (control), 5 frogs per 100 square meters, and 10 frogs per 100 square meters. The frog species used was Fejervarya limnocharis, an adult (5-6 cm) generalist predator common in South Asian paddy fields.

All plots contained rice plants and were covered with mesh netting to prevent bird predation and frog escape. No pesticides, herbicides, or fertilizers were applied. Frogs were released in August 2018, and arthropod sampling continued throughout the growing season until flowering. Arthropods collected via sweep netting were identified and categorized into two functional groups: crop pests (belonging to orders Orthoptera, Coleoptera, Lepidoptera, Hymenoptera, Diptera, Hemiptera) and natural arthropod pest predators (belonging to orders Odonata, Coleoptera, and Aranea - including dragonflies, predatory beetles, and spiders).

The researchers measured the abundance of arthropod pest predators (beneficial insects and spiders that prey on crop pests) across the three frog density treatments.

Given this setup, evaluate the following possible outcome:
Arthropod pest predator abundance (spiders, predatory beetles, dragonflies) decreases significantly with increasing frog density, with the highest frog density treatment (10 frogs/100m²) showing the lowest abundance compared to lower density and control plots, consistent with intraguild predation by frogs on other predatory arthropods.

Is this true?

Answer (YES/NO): NO